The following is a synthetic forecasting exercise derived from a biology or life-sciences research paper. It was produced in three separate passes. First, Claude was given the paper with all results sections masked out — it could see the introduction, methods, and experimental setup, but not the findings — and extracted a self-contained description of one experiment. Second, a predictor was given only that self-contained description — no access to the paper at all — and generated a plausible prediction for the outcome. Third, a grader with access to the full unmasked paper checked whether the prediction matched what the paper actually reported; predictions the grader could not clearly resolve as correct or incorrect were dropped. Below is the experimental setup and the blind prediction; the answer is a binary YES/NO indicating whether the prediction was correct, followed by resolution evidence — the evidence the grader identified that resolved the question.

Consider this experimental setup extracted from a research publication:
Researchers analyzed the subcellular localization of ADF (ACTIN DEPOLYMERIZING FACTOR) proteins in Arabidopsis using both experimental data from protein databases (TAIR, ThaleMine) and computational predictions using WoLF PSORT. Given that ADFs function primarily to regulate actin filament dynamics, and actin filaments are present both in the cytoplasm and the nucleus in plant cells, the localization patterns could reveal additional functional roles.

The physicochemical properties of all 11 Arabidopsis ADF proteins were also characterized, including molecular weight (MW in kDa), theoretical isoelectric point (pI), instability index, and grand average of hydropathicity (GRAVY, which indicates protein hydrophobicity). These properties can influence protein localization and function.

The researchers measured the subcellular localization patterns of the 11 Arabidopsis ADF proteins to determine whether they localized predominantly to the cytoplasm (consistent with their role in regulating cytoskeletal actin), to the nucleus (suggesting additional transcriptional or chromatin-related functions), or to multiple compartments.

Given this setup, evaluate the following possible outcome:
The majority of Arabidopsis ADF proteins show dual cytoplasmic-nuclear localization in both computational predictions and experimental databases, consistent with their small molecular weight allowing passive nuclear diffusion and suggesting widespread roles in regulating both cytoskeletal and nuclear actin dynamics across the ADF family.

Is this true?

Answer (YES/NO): NO